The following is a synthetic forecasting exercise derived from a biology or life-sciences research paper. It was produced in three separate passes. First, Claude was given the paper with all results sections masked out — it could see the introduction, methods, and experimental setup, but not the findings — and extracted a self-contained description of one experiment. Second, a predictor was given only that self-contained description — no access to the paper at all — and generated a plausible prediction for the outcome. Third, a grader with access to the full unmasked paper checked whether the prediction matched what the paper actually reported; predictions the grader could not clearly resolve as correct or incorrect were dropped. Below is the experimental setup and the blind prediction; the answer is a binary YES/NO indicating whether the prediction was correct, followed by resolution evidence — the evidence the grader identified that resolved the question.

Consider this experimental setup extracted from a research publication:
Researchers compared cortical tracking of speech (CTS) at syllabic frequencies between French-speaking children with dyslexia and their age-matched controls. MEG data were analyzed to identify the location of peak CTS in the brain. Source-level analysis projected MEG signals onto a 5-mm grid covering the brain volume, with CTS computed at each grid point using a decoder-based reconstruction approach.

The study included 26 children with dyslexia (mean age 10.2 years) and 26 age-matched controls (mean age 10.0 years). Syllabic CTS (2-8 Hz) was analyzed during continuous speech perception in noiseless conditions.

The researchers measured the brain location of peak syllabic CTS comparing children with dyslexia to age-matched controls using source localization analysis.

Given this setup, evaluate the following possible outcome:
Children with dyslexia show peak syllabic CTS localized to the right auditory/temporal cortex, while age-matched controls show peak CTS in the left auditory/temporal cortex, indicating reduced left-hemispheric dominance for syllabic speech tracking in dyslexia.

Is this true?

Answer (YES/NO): NO